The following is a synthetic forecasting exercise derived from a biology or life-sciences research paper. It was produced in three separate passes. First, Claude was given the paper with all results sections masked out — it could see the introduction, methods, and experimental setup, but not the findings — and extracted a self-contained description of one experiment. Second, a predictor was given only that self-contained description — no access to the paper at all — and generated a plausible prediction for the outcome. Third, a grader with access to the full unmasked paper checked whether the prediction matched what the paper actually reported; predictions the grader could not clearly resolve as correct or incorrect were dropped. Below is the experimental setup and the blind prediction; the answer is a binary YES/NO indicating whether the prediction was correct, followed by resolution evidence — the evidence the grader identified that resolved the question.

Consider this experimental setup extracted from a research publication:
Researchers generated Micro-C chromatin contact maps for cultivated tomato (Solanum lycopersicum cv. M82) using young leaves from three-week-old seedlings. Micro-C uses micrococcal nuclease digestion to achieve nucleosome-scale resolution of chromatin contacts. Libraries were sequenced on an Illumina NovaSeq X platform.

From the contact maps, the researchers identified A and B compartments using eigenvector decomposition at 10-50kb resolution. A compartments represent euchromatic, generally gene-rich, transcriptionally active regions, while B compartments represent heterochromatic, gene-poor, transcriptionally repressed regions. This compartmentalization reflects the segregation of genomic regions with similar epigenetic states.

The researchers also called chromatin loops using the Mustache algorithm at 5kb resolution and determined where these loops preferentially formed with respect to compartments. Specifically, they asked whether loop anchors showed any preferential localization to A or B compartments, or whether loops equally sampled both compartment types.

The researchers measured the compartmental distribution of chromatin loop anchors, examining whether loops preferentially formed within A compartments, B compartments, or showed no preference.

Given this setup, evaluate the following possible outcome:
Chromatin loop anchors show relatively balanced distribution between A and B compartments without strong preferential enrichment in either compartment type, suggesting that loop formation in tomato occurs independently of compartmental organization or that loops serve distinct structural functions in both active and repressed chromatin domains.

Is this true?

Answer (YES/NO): YES